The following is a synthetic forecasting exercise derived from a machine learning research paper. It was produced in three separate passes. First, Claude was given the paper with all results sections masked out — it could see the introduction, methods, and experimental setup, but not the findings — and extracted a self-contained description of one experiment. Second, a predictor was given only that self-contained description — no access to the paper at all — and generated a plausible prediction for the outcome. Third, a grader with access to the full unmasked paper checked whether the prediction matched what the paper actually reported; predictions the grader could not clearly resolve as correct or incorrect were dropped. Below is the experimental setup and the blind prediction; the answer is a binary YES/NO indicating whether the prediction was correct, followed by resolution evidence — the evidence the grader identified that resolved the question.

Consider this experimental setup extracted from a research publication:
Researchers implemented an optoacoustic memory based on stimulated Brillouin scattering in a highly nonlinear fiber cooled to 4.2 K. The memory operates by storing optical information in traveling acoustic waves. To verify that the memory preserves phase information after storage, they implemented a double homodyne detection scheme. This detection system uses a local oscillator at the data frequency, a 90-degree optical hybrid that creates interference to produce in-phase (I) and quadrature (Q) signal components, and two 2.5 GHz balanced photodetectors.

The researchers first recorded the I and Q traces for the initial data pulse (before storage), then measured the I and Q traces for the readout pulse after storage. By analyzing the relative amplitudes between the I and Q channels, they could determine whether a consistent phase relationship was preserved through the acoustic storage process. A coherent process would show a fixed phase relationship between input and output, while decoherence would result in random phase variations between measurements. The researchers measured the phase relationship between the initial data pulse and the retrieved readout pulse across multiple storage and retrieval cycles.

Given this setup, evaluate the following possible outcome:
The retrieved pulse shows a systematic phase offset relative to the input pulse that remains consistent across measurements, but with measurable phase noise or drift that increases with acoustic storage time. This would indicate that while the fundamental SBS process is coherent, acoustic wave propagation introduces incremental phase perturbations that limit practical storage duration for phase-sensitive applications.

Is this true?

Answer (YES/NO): NO